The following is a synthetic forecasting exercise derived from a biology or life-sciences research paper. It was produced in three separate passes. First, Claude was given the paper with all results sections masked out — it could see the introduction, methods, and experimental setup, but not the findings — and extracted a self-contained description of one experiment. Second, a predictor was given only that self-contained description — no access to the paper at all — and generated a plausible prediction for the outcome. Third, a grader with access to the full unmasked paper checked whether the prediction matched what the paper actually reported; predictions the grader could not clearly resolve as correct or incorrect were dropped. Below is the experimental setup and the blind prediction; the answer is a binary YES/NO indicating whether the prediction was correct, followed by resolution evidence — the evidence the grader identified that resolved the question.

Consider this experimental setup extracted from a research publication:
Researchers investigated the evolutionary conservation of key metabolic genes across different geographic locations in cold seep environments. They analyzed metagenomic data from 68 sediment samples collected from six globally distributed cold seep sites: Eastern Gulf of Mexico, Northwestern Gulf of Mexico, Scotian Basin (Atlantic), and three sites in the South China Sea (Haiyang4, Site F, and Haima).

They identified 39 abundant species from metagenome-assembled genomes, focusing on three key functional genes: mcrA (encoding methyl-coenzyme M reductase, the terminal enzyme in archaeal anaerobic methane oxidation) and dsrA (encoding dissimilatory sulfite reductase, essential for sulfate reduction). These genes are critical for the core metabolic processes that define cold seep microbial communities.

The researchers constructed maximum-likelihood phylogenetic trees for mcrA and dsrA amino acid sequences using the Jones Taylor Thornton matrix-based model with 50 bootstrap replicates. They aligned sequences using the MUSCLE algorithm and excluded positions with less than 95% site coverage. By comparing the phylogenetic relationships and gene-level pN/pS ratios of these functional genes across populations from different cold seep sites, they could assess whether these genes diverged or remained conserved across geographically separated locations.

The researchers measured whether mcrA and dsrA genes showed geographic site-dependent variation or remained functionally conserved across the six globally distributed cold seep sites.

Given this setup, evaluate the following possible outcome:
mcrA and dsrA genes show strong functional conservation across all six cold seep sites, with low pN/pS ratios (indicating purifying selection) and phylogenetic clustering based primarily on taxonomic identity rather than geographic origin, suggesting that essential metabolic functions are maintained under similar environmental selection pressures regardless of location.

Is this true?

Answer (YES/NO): YES